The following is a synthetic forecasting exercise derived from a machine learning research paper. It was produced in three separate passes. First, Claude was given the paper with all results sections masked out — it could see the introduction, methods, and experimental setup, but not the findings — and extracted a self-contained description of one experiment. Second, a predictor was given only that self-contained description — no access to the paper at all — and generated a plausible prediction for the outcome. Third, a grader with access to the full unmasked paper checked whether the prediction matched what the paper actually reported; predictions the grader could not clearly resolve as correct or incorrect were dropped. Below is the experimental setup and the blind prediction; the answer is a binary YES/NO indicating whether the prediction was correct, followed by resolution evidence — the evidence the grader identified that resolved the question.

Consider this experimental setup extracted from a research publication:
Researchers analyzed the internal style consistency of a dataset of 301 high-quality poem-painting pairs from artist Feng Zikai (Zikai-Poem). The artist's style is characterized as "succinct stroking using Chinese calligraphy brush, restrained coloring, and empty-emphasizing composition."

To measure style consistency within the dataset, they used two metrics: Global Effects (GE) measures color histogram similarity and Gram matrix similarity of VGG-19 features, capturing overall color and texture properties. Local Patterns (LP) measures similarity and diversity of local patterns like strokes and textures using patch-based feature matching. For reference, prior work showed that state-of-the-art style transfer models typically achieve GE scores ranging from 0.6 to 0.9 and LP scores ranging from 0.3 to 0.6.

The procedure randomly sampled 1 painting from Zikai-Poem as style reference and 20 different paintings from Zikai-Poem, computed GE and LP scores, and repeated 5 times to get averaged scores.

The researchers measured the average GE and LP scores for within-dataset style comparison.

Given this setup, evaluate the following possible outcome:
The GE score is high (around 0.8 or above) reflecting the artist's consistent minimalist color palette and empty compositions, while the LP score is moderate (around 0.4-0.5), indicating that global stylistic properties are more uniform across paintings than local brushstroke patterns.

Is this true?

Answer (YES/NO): NO